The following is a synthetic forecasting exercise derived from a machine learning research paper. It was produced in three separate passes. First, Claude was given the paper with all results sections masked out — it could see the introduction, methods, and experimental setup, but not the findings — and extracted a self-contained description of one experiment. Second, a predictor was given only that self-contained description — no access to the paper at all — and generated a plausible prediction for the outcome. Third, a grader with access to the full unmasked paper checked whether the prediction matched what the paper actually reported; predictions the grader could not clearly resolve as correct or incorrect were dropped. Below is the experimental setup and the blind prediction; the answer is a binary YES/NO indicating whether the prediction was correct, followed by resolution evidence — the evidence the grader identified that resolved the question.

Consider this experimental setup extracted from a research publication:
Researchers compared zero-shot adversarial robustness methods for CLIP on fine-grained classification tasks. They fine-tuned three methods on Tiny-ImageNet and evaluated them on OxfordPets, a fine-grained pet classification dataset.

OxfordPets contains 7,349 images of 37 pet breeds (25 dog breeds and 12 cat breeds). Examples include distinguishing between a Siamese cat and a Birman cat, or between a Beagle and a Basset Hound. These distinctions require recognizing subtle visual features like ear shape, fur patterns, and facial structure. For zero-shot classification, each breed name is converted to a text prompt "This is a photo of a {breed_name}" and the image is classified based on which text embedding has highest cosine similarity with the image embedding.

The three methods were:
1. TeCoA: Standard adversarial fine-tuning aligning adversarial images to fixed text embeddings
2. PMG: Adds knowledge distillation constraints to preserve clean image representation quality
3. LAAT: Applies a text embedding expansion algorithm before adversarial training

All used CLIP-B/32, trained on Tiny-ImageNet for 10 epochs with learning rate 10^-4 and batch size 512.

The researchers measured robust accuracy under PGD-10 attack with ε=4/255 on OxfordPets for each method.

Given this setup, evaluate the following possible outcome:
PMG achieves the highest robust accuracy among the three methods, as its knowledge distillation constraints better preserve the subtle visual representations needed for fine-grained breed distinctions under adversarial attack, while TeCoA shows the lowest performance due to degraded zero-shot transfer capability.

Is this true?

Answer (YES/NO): NO